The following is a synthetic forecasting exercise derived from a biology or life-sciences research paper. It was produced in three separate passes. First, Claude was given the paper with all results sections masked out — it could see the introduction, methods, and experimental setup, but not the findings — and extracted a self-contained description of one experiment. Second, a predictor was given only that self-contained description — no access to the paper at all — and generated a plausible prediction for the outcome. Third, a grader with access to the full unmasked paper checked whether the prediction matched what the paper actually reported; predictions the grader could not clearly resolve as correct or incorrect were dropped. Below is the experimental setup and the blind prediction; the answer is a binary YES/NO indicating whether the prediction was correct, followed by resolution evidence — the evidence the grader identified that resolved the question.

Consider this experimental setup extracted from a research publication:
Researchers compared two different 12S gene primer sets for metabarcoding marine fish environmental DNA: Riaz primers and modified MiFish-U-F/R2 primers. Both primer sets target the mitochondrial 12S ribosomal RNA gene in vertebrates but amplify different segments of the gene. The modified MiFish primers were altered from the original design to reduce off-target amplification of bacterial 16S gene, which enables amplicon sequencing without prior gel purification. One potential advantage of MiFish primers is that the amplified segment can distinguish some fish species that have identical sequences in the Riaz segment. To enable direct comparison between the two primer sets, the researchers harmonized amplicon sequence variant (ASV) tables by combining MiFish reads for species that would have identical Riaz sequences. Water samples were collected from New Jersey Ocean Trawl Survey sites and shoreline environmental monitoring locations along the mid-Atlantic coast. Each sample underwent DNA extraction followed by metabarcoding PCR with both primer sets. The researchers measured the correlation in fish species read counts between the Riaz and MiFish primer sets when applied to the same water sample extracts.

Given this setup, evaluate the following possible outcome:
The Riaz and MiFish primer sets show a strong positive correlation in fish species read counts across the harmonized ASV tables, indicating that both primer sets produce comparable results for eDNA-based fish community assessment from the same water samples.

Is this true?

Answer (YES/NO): YES